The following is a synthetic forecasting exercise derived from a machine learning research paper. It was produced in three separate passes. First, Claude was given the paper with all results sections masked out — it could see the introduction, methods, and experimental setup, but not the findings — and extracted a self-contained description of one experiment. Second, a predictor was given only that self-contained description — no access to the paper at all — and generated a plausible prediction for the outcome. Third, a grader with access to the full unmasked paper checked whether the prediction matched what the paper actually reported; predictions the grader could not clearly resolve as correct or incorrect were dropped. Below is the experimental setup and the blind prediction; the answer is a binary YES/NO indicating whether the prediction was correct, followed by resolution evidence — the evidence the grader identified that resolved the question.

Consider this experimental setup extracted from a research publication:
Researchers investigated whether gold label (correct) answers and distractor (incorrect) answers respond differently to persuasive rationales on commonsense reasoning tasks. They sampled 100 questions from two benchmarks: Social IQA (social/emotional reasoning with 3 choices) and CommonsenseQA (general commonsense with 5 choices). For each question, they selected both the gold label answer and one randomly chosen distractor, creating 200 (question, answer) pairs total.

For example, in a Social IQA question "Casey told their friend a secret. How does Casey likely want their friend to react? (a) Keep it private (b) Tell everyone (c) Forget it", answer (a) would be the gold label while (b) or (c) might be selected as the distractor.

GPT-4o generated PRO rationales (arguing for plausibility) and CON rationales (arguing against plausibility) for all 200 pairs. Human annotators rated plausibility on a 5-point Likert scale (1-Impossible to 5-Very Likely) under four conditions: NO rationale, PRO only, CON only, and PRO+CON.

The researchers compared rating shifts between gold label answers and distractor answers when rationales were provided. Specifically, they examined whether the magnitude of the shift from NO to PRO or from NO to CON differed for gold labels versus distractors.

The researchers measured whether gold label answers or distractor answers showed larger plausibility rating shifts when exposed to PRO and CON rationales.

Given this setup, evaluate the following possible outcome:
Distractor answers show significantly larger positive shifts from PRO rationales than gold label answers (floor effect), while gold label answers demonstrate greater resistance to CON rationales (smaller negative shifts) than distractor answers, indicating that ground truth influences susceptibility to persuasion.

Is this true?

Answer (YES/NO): NO